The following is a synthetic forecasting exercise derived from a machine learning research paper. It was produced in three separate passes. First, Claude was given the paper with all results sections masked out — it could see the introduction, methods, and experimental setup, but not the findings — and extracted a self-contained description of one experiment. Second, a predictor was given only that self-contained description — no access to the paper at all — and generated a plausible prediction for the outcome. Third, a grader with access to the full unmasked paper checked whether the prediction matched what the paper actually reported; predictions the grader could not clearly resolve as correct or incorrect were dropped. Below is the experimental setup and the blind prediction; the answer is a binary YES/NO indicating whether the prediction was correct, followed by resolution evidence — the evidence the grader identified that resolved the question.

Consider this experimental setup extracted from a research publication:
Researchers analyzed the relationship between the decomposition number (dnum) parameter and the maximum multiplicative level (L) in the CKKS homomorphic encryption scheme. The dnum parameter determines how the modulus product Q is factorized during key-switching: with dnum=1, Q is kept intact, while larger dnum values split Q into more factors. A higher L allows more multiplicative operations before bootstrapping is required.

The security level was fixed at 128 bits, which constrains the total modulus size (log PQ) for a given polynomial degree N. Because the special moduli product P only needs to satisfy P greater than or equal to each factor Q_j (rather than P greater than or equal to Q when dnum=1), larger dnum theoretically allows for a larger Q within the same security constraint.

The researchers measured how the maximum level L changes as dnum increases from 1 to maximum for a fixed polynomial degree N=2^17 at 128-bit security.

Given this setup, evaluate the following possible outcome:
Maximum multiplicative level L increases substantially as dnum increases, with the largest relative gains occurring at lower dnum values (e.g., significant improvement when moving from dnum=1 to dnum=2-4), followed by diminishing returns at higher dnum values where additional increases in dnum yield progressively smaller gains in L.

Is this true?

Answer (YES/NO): YES